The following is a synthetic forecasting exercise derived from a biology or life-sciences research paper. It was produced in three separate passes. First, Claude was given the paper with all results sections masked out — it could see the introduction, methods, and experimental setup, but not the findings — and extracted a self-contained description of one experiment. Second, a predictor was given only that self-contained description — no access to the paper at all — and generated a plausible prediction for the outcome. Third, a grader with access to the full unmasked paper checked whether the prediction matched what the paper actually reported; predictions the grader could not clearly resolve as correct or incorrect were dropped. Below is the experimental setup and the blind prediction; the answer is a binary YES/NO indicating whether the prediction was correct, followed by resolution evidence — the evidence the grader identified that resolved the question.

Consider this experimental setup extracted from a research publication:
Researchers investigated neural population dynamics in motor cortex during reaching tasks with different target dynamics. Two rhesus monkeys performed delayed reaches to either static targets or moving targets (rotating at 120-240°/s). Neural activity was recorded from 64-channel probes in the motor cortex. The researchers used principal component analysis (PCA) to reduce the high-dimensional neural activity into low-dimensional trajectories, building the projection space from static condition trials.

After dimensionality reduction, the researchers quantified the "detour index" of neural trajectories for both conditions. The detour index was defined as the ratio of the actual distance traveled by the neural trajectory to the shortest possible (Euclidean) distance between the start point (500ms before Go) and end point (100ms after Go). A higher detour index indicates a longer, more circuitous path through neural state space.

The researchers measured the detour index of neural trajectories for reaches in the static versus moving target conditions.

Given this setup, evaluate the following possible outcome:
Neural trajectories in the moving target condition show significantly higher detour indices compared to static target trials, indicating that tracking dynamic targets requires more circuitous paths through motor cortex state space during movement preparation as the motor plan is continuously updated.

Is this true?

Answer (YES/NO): NO